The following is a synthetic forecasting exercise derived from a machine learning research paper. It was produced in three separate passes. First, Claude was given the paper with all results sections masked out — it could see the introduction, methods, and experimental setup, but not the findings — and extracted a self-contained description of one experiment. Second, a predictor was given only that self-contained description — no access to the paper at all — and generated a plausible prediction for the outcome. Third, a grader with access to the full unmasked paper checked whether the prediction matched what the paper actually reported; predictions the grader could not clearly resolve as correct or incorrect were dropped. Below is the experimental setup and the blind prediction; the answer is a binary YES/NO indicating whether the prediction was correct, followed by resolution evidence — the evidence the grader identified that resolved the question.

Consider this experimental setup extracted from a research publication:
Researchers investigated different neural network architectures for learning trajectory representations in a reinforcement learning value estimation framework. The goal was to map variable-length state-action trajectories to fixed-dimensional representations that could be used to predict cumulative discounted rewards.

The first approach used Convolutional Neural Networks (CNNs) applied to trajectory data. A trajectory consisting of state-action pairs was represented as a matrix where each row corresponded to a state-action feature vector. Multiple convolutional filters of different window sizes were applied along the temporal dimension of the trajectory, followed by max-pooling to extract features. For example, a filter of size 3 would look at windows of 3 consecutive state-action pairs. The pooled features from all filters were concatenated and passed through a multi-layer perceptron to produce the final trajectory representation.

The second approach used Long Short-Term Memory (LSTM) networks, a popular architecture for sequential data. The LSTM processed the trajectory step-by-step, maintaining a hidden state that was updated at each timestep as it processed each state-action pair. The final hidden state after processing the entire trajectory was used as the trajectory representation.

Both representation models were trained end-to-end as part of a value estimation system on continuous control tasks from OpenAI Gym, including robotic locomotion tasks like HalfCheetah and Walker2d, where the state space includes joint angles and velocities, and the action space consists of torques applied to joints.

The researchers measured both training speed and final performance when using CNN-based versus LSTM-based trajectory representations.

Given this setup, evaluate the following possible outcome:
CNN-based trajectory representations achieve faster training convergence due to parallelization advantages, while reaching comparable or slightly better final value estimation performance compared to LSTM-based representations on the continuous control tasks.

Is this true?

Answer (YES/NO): YES